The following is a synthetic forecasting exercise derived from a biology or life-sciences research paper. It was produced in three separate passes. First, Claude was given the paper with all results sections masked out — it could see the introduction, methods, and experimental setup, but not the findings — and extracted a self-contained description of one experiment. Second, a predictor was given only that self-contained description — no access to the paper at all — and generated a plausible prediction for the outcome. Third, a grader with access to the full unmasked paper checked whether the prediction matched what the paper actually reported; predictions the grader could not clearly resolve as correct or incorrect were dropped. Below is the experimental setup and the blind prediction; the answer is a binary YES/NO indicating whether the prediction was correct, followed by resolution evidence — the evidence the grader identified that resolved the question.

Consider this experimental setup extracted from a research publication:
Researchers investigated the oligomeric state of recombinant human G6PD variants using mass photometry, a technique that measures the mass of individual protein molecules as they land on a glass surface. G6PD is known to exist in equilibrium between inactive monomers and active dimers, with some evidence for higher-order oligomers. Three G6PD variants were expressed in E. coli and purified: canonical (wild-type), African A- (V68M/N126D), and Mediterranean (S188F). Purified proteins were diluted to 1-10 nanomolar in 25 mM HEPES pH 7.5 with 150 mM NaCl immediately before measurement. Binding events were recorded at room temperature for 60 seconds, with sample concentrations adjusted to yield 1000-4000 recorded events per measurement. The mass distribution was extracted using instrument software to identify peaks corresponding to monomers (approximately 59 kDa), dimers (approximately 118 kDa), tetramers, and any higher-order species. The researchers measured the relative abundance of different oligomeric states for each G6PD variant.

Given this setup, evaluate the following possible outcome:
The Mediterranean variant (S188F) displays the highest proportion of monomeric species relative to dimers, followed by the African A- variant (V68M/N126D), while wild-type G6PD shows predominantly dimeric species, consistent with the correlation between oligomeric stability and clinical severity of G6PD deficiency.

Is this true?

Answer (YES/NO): NO